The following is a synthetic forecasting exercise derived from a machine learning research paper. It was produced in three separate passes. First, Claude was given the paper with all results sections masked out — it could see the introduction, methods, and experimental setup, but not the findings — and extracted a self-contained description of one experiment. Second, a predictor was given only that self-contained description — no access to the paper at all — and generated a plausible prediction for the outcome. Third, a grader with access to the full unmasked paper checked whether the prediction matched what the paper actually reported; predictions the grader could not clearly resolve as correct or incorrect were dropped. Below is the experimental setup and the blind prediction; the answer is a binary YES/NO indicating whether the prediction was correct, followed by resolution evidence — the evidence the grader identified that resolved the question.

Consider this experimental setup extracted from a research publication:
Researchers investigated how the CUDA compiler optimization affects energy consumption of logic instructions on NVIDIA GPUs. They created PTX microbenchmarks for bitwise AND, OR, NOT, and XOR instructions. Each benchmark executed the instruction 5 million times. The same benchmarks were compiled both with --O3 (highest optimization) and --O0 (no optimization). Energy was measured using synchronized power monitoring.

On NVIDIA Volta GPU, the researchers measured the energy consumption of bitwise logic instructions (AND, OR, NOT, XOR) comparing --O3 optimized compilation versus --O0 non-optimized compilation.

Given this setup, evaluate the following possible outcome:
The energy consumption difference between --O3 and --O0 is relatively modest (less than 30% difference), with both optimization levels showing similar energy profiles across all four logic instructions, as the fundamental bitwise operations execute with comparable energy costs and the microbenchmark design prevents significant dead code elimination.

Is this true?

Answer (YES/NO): NO